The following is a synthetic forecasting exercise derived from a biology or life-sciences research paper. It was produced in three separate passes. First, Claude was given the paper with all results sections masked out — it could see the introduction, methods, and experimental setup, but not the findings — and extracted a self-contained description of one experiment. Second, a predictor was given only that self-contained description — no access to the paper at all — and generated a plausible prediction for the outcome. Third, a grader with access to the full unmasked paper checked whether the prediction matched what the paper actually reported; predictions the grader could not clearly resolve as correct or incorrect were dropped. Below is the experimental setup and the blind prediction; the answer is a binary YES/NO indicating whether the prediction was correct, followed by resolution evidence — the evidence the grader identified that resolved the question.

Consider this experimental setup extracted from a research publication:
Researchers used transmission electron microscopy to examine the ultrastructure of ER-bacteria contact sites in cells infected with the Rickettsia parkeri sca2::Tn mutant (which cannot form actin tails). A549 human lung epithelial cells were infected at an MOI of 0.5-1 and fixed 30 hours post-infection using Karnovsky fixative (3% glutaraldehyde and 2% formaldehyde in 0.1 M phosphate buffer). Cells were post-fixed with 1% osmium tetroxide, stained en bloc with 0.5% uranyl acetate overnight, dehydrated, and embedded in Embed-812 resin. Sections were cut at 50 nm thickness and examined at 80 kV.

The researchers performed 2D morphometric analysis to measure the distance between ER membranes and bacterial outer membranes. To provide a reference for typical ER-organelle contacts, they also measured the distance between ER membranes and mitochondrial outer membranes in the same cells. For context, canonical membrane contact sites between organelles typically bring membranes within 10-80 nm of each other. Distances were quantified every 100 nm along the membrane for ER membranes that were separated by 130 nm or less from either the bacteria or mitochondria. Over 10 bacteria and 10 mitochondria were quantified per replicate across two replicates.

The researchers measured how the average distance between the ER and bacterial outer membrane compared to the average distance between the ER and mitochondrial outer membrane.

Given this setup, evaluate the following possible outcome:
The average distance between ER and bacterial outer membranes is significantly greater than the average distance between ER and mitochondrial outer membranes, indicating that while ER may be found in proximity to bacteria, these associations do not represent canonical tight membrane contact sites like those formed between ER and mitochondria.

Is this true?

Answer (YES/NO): NO